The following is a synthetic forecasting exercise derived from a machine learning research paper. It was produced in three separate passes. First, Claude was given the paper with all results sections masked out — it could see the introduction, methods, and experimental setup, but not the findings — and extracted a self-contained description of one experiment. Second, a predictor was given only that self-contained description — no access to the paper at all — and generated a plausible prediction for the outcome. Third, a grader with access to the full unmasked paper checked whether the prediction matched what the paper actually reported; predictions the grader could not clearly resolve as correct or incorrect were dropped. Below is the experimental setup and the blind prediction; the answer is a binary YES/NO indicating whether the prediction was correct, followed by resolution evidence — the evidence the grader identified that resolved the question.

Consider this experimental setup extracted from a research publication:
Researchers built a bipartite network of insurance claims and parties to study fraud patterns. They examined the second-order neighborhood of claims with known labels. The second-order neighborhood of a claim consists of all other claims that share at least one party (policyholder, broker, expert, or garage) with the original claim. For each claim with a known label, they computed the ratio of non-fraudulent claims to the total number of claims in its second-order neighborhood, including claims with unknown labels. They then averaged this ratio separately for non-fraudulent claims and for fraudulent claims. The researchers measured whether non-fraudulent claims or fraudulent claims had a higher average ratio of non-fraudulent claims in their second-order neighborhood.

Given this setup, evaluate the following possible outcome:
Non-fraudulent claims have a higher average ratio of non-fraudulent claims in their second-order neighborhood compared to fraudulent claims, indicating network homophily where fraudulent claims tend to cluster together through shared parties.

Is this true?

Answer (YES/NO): YES